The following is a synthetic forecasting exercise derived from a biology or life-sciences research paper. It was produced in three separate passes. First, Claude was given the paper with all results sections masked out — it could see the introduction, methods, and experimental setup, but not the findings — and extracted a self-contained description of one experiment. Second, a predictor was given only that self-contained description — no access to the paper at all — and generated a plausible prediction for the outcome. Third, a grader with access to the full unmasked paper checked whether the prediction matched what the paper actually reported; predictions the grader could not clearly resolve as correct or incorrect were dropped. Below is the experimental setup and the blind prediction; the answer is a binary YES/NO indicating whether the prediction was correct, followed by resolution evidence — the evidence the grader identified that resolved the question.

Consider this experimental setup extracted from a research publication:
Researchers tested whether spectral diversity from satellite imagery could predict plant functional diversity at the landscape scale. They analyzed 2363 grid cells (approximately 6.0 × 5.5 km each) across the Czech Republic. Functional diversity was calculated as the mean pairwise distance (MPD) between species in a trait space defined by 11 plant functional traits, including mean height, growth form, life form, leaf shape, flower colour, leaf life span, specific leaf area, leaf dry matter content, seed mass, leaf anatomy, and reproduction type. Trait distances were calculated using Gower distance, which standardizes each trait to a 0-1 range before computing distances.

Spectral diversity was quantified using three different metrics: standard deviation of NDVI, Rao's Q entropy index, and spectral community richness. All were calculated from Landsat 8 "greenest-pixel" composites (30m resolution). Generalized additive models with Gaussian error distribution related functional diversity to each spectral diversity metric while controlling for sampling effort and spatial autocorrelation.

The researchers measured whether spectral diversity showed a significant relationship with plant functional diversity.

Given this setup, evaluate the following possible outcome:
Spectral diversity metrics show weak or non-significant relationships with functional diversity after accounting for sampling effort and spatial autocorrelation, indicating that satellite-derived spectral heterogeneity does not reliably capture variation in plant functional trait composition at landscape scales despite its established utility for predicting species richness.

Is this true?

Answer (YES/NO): NO